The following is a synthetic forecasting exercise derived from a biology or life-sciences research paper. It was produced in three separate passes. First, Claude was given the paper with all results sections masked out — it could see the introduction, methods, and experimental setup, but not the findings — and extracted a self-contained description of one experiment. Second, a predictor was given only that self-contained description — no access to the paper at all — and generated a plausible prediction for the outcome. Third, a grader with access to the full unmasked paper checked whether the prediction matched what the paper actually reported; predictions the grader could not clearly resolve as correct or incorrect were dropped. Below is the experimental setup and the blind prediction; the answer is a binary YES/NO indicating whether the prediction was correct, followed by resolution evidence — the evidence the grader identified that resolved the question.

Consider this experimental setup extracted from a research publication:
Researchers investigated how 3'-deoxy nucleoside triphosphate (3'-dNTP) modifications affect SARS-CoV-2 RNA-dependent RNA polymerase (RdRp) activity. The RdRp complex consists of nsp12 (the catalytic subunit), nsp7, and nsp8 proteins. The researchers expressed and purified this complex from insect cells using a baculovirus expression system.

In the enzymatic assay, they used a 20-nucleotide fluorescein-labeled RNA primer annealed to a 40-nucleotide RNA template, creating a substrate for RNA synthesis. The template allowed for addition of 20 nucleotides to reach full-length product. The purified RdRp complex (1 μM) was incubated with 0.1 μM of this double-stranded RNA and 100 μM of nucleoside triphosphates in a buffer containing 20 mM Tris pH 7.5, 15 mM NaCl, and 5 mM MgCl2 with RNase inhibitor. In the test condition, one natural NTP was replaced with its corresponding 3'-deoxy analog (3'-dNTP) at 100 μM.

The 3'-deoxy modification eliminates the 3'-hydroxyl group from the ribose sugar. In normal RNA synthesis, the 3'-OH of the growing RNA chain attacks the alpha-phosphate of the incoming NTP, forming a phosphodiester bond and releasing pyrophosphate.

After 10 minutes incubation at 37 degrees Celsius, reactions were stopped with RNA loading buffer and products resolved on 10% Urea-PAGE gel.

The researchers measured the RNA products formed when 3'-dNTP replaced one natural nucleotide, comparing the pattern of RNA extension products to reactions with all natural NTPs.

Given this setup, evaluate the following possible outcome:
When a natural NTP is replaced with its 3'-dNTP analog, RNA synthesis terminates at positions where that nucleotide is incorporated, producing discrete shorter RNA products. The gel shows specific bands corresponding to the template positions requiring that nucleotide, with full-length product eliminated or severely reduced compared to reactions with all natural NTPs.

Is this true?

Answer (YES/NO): YES